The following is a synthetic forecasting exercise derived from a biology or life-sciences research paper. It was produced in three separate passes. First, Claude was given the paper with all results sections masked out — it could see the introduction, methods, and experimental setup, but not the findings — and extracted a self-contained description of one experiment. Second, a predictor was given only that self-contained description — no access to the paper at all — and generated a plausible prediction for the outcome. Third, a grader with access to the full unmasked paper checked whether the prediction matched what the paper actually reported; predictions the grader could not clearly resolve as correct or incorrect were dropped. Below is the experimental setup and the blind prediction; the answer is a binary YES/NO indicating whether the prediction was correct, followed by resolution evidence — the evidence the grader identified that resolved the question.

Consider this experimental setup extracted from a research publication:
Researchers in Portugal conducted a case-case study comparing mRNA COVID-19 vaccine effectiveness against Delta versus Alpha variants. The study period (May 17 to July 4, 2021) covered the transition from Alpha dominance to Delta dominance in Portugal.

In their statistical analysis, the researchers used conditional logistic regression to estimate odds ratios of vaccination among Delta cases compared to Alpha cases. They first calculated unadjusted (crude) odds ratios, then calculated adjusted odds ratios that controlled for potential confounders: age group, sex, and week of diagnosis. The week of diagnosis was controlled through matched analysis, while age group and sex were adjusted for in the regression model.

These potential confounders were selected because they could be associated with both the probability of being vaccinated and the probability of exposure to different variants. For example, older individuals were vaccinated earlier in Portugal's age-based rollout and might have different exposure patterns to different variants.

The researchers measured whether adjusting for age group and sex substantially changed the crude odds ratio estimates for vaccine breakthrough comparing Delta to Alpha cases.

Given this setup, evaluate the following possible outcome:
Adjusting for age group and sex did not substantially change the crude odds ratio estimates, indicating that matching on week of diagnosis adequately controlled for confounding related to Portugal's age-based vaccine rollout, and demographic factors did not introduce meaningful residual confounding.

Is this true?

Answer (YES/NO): YES